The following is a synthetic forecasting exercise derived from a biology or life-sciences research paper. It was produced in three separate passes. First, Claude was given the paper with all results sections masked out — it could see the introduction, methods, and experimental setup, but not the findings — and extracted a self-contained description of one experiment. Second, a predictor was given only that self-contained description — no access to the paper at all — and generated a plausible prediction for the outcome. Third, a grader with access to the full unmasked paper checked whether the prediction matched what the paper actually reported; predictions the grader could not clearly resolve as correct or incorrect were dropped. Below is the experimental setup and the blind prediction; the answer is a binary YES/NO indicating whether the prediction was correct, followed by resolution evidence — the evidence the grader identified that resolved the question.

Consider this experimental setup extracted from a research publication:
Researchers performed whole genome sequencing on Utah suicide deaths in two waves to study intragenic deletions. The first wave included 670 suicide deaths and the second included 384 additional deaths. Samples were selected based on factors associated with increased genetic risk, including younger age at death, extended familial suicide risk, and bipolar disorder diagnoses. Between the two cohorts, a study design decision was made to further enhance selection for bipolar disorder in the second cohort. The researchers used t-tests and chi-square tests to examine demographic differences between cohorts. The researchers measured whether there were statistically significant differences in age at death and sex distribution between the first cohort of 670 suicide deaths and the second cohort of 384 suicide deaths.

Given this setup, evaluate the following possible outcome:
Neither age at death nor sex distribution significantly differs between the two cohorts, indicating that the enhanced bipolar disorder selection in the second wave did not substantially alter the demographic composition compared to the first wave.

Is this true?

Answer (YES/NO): NO